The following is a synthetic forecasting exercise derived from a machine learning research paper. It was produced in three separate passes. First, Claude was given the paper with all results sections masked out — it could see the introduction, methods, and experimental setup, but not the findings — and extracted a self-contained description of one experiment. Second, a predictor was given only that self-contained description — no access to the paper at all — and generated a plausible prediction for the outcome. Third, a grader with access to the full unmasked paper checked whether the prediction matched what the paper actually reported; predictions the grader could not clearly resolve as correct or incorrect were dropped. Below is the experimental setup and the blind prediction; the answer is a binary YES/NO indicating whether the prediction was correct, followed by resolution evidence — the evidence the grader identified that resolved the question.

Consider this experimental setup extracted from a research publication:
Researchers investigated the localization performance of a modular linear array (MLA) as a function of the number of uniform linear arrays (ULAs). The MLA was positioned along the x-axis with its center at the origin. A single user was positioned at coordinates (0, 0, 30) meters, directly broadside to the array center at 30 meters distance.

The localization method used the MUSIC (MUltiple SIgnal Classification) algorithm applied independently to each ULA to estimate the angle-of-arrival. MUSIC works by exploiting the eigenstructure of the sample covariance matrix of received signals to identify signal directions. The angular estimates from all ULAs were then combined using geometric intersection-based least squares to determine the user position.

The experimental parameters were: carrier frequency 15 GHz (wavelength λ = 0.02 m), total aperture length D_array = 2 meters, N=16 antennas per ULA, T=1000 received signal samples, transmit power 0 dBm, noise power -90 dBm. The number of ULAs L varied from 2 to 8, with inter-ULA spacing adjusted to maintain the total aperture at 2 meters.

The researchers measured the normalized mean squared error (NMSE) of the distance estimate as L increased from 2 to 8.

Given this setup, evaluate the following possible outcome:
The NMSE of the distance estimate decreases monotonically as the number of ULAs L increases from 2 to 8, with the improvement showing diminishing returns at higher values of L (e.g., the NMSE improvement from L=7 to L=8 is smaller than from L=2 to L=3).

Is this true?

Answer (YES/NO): YES